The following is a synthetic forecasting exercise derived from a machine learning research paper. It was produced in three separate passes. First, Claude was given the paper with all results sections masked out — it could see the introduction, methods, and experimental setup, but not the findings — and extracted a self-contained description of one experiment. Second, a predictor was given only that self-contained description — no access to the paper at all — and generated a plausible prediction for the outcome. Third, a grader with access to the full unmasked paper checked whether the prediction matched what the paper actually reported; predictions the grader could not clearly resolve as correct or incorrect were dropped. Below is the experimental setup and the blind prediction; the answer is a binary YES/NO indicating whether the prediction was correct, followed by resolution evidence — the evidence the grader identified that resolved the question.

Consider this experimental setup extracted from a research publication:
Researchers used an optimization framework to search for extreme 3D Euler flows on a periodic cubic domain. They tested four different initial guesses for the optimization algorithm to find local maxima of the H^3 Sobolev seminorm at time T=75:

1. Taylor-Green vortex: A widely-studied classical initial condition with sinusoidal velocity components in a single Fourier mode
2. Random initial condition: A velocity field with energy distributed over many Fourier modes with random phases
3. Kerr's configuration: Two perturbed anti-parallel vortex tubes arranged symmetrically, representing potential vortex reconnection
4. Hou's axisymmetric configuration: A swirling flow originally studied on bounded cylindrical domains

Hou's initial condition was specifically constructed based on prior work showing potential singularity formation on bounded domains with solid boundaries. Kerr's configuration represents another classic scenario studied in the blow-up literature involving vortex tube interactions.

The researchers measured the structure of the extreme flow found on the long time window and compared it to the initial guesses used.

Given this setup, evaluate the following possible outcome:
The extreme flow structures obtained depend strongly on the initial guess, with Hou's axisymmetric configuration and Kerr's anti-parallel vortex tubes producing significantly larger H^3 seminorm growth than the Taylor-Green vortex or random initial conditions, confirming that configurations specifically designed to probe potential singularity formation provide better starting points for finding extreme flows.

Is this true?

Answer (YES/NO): NO